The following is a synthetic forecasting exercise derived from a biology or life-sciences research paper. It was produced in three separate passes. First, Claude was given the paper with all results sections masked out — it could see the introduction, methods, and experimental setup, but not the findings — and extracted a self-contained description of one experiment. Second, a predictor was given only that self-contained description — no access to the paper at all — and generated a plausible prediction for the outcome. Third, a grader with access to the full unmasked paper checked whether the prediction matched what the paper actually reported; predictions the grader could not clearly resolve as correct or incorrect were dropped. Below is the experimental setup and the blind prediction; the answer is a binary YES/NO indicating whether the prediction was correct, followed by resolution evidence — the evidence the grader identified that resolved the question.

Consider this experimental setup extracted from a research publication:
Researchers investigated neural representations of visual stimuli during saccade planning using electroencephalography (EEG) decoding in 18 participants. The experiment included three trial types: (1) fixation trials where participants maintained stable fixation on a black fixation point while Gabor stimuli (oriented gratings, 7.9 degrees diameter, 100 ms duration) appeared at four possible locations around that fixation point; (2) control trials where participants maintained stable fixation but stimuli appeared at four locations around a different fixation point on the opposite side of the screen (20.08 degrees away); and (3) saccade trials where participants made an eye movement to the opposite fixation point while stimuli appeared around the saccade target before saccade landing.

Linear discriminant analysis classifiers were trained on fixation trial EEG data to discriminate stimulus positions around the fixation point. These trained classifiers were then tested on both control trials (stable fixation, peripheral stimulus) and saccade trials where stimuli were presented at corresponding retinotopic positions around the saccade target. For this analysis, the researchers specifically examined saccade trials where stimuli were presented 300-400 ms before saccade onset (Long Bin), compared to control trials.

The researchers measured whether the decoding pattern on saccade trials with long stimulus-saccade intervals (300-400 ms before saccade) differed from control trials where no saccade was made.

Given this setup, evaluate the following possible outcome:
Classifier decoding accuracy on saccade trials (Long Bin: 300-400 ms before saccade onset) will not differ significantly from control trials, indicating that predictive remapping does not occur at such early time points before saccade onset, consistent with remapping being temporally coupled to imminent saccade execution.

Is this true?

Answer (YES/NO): YES